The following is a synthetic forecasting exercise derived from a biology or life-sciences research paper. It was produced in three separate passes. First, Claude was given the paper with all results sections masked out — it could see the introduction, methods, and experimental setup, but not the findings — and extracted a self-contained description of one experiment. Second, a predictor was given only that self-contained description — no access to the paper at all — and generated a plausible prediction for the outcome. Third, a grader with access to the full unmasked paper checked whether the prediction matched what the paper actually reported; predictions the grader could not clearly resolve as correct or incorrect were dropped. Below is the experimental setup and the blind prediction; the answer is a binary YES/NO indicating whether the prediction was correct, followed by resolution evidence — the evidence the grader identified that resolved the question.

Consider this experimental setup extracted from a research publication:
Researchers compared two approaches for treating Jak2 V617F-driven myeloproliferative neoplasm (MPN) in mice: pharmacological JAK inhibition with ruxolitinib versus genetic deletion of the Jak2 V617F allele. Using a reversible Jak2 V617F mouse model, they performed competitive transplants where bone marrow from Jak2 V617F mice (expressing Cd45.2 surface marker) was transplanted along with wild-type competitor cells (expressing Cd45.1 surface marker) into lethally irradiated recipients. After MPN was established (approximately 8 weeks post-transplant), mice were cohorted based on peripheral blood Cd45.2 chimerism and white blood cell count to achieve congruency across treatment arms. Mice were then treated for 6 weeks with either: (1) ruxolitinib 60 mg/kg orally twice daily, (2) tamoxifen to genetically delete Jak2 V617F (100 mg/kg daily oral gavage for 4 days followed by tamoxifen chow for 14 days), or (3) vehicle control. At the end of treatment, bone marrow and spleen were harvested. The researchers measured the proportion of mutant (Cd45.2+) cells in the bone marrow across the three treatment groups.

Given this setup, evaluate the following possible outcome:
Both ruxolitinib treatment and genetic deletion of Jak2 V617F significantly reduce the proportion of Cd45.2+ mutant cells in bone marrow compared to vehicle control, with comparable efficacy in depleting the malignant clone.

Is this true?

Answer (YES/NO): NO